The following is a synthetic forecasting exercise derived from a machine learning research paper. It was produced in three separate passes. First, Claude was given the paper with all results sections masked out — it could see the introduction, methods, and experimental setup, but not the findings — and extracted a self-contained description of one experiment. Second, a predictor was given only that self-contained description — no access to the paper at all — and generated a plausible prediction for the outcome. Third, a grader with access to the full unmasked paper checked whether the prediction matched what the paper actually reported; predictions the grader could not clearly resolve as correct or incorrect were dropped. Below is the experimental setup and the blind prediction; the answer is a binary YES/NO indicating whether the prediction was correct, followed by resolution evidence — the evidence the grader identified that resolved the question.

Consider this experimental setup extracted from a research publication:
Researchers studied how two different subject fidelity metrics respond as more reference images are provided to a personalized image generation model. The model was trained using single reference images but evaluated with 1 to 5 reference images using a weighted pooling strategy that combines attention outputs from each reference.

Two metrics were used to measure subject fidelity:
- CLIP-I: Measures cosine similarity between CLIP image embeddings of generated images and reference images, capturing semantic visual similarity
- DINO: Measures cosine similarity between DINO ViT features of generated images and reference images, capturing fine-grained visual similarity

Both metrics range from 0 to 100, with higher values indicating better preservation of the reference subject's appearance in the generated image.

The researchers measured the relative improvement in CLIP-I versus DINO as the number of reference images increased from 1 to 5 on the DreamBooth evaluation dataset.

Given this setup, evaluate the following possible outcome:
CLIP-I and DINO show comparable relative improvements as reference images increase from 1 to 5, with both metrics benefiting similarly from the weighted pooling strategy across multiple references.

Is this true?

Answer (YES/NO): NO